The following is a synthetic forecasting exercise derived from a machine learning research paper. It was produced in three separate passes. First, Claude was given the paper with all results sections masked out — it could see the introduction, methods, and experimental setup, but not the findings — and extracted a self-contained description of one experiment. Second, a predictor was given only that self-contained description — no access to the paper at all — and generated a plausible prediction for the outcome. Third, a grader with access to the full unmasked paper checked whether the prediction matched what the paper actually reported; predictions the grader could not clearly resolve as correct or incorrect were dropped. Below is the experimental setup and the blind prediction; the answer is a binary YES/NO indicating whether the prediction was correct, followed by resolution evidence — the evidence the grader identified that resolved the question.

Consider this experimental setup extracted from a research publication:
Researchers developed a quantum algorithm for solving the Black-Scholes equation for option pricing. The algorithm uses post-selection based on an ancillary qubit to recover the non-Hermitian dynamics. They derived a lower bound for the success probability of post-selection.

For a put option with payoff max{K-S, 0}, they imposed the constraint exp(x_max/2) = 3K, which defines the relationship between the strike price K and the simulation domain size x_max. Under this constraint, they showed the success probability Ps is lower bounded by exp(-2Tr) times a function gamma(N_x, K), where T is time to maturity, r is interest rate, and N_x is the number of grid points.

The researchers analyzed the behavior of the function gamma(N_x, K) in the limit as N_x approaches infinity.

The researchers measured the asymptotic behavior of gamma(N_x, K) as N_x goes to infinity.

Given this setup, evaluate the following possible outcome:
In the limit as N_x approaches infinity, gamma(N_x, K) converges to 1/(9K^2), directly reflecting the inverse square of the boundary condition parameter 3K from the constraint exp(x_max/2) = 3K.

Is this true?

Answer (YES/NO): NO